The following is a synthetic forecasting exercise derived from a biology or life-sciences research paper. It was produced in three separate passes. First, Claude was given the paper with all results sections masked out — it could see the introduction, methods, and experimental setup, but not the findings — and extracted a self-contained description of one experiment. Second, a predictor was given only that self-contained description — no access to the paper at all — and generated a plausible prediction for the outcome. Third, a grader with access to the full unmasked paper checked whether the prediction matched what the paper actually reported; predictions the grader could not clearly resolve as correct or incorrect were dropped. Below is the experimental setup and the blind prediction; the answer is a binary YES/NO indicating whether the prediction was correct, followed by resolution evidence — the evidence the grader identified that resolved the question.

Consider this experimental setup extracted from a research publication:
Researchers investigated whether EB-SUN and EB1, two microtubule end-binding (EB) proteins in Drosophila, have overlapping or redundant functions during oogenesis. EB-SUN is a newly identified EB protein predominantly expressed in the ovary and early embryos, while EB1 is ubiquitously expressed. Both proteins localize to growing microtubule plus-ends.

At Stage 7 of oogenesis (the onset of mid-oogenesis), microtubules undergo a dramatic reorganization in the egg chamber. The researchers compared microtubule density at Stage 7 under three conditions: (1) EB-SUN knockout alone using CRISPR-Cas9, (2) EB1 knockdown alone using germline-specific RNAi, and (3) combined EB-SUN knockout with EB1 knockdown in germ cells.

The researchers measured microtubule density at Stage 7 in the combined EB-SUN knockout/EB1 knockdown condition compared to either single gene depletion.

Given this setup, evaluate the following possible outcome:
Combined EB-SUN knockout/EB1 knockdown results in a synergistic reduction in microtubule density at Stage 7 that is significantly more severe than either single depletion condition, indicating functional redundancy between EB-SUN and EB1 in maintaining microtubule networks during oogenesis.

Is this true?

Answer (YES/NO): YES